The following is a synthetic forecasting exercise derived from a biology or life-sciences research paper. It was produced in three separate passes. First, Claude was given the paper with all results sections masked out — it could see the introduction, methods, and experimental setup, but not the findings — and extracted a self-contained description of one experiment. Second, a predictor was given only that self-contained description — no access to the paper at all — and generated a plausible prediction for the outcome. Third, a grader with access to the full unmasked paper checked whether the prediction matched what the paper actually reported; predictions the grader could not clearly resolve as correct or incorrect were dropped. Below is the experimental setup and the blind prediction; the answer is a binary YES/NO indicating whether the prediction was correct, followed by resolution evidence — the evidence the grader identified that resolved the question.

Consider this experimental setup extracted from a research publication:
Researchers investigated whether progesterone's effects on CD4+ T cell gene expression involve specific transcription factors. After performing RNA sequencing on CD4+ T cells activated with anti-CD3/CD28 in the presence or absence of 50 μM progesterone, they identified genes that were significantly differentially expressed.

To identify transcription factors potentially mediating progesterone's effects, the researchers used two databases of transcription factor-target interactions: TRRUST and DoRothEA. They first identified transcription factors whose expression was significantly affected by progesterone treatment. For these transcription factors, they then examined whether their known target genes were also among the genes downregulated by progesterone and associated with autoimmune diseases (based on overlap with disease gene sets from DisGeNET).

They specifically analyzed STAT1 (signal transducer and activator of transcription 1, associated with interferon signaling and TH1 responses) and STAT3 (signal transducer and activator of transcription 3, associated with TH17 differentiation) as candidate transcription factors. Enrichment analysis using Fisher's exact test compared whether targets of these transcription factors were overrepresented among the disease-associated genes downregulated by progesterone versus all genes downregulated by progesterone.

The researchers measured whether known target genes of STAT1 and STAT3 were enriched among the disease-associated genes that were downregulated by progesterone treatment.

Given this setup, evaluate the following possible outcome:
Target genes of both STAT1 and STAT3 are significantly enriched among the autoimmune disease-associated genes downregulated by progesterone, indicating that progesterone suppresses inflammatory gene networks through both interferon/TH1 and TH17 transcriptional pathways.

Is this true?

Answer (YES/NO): YES